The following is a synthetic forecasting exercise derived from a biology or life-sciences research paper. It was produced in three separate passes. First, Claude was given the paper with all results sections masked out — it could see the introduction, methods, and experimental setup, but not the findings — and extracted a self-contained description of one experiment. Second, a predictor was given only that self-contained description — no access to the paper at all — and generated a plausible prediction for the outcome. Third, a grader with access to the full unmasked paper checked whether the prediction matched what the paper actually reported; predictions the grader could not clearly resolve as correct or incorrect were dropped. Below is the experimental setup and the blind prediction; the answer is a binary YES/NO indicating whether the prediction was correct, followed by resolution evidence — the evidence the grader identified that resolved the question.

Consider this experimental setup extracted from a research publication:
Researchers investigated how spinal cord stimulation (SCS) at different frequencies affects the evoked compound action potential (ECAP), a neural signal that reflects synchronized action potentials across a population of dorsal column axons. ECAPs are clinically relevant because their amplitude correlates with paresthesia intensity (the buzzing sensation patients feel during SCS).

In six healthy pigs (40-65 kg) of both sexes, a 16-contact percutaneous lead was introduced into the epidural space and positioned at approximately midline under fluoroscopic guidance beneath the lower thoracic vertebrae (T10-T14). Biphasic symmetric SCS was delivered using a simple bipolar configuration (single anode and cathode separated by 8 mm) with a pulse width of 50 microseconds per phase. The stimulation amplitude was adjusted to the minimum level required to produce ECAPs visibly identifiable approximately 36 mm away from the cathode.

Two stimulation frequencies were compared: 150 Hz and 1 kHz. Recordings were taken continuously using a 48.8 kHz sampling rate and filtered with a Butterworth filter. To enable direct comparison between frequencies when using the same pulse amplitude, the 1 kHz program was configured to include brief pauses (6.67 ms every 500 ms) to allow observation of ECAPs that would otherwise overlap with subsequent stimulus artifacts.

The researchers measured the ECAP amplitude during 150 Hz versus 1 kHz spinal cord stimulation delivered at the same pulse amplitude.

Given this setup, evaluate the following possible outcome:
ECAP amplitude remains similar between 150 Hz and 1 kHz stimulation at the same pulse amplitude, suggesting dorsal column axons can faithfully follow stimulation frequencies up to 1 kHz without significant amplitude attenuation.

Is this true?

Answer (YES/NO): NO